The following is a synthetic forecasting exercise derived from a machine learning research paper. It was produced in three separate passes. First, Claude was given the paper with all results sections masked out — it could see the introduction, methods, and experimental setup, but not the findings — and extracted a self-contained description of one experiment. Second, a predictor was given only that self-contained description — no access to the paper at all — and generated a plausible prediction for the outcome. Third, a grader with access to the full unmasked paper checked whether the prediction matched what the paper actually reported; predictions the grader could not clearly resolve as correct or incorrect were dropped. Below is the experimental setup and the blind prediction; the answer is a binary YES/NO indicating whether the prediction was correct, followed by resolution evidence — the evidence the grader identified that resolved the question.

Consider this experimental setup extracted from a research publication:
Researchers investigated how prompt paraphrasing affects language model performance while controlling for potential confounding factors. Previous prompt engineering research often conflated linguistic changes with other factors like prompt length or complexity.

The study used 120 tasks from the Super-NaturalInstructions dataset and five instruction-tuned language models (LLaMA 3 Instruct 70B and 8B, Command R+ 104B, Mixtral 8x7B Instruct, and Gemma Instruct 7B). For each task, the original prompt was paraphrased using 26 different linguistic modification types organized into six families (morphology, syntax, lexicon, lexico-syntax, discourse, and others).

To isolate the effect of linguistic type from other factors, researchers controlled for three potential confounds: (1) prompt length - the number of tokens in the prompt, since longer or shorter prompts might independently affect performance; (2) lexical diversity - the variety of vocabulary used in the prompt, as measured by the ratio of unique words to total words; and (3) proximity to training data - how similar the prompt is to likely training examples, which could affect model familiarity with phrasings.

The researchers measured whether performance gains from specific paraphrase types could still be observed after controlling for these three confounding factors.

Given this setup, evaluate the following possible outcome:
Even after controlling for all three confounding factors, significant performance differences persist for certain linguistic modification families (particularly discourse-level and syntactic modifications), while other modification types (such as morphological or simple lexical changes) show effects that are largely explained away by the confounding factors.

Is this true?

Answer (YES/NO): NO